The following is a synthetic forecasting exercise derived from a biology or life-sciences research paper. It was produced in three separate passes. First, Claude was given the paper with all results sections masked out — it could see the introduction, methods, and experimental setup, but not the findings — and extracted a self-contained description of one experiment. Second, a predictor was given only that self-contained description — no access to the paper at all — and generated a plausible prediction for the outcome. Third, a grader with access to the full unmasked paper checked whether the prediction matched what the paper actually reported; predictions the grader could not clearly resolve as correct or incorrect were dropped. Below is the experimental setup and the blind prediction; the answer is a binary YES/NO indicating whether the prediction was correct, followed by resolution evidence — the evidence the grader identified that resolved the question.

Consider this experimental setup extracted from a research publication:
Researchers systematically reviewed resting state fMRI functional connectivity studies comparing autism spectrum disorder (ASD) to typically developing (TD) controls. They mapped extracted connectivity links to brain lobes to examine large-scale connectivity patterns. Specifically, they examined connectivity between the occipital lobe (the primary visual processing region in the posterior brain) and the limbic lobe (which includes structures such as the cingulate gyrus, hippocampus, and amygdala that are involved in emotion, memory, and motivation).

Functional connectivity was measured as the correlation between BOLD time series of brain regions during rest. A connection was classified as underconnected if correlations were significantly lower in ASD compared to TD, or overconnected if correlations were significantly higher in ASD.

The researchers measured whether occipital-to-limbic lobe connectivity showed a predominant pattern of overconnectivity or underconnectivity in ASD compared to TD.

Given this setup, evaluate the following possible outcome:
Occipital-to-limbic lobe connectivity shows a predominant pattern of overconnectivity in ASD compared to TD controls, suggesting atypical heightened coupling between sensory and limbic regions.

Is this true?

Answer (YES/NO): YES